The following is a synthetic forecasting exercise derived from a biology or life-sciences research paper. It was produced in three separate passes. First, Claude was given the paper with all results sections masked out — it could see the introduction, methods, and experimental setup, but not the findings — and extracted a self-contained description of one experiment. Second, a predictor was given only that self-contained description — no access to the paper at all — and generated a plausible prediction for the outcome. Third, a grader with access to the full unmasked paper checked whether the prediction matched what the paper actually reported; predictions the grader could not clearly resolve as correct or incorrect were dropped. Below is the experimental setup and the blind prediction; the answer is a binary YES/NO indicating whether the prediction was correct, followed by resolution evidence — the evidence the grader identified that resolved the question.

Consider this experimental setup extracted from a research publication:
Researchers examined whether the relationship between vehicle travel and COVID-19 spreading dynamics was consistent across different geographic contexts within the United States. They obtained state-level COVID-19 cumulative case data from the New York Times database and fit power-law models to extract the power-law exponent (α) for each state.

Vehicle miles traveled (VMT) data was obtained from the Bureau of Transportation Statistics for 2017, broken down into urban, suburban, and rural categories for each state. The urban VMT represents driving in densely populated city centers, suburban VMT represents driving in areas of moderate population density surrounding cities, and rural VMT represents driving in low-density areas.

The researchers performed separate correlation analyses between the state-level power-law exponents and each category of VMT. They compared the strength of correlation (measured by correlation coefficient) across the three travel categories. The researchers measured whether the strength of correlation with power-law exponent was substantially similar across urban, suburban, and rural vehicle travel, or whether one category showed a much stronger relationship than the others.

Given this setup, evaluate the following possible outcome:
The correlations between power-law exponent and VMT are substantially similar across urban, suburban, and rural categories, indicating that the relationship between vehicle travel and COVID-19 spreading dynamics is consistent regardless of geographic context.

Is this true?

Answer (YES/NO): NO